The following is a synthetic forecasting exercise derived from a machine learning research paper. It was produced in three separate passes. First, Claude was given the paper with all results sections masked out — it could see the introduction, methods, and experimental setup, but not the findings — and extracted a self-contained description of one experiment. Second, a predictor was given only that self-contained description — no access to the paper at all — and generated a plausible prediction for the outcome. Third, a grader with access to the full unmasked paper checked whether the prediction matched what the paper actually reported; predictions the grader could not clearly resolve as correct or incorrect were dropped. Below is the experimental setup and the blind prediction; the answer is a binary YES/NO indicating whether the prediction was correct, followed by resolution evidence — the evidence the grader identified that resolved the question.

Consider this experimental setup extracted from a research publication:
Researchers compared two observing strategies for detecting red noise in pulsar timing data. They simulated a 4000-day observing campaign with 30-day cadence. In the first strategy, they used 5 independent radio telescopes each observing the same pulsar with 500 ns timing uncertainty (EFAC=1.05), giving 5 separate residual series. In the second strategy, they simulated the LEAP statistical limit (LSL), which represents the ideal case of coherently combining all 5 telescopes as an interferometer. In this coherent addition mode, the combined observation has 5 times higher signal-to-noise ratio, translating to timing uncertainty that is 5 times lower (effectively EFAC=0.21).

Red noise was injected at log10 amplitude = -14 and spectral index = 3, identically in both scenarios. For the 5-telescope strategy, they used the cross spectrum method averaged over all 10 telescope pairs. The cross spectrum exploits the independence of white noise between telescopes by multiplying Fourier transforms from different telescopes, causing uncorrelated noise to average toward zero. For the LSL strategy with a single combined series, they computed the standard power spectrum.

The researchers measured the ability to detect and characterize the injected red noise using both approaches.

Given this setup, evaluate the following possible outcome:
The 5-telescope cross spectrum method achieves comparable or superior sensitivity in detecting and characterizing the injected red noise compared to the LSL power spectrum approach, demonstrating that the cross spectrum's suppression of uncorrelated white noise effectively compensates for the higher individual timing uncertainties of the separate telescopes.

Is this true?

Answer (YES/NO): NO